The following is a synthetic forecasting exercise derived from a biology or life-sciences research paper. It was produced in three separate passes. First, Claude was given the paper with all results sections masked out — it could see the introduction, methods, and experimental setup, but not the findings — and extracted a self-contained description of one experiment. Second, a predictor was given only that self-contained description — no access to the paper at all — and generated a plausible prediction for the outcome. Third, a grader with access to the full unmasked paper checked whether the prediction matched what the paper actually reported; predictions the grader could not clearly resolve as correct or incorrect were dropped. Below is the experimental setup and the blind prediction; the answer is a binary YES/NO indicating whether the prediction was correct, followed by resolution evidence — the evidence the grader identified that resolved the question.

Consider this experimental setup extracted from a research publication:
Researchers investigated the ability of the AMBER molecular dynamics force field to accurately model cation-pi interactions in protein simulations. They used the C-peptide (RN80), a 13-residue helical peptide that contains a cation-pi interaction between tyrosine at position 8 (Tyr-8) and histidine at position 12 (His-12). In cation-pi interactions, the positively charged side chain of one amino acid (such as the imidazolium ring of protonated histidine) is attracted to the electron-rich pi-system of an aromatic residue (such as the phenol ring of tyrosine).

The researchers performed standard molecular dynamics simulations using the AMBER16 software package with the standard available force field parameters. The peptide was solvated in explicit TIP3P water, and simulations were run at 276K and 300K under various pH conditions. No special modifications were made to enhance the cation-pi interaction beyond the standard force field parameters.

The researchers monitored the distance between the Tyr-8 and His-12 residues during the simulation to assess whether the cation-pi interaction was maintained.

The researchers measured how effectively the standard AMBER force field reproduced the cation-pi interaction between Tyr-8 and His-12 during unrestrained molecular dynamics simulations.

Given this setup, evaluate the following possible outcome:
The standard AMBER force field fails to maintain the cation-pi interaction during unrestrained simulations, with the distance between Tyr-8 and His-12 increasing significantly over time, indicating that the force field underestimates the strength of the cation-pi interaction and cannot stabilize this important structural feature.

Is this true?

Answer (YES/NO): YES